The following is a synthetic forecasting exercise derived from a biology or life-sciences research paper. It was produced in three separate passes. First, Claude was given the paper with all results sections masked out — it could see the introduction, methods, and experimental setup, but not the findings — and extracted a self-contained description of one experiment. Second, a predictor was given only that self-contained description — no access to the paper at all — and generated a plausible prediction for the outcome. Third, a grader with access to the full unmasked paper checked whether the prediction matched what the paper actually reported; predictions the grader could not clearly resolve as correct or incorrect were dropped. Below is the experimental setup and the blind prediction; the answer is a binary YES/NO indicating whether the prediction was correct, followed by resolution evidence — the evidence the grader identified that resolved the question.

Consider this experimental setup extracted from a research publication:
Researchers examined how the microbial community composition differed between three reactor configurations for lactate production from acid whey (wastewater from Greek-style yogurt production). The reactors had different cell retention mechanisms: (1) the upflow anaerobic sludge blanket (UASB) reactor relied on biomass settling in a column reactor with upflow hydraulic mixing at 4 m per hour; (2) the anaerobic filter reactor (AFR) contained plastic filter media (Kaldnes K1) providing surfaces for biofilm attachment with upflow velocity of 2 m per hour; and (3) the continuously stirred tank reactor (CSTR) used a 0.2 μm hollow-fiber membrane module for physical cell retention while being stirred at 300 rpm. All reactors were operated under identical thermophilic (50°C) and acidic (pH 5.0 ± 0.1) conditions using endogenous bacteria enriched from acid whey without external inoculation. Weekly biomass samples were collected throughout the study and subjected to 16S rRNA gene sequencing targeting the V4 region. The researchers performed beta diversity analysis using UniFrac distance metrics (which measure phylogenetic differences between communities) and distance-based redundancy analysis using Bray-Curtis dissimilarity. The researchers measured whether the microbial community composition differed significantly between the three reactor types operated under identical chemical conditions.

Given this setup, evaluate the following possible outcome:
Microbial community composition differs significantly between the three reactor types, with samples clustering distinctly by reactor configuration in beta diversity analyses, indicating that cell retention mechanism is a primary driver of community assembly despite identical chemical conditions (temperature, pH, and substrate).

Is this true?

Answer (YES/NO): NO